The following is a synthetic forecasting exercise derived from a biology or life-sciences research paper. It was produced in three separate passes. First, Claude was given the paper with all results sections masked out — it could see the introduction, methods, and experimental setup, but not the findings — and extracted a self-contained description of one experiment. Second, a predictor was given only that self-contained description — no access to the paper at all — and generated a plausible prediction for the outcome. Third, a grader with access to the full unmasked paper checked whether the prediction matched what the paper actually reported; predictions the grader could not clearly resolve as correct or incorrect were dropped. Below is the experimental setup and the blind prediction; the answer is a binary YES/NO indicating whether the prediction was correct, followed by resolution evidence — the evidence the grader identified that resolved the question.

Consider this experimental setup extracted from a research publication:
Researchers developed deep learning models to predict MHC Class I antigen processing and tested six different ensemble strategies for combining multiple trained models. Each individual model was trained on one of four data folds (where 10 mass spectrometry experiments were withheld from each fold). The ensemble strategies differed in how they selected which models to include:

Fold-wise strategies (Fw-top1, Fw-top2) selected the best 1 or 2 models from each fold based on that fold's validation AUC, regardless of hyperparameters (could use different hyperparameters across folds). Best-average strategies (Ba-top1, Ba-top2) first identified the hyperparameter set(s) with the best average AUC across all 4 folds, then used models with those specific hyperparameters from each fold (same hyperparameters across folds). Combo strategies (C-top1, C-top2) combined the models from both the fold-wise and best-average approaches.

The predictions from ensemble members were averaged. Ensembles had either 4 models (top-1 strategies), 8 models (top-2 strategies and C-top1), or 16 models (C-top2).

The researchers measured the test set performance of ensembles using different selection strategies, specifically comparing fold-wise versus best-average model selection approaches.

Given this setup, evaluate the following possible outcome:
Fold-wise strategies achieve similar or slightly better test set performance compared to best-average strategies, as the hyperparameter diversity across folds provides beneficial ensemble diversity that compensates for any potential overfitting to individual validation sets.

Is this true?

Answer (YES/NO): NO